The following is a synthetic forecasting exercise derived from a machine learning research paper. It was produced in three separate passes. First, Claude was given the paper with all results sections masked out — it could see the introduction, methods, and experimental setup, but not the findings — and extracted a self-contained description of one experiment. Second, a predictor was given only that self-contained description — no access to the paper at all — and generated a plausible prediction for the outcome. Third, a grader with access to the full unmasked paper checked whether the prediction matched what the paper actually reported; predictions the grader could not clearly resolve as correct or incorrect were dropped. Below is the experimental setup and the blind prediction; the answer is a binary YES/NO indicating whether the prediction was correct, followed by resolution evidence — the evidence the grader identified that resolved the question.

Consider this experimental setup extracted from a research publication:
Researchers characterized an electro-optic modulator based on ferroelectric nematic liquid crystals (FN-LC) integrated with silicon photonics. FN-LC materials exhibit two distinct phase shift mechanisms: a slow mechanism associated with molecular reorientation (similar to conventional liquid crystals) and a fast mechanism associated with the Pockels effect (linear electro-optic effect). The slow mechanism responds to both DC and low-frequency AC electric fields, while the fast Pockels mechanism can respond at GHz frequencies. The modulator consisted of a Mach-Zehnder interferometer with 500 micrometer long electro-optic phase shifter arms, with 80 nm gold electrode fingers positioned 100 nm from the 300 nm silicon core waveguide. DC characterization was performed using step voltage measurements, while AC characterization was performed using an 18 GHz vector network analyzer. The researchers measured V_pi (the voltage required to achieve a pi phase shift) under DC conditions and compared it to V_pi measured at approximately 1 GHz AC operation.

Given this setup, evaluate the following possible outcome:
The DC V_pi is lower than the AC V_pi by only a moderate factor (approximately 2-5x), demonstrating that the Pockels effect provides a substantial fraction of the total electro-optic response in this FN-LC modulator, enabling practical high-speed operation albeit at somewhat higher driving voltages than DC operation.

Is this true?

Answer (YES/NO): NO